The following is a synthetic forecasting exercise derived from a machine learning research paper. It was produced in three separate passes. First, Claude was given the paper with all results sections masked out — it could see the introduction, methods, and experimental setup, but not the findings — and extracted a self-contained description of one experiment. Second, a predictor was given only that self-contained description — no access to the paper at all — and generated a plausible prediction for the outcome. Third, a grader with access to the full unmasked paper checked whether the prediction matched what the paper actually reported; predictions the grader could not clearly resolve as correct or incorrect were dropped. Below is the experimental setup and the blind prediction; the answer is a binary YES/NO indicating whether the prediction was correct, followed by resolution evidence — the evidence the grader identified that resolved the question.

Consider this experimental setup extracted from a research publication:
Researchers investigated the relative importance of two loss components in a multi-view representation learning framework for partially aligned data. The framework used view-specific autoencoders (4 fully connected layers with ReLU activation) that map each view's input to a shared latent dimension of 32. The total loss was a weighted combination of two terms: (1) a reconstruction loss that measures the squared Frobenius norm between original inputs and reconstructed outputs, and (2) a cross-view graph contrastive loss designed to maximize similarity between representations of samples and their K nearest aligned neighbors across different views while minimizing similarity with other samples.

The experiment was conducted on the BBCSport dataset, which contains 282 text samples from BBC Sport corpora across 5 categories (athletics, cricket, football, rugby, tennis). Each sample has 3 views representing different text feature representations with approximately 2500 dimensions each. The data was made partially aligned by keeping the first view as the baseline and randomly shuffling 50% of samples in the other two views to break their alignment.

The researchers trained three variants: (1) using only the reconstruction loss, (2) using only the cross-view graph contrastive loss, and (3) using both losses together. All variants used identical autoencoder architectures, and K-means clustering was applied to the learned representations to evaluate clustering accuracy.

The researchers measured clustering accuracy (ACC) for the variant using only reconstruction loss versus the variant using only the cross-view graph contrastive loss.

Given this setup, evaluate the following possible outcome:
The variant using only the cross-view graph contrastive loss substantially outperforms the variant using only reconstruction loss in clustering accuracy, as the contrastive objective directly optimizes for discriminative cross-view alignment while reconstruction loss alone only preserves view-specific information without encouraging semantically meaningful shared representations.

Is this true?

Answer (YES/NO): YES